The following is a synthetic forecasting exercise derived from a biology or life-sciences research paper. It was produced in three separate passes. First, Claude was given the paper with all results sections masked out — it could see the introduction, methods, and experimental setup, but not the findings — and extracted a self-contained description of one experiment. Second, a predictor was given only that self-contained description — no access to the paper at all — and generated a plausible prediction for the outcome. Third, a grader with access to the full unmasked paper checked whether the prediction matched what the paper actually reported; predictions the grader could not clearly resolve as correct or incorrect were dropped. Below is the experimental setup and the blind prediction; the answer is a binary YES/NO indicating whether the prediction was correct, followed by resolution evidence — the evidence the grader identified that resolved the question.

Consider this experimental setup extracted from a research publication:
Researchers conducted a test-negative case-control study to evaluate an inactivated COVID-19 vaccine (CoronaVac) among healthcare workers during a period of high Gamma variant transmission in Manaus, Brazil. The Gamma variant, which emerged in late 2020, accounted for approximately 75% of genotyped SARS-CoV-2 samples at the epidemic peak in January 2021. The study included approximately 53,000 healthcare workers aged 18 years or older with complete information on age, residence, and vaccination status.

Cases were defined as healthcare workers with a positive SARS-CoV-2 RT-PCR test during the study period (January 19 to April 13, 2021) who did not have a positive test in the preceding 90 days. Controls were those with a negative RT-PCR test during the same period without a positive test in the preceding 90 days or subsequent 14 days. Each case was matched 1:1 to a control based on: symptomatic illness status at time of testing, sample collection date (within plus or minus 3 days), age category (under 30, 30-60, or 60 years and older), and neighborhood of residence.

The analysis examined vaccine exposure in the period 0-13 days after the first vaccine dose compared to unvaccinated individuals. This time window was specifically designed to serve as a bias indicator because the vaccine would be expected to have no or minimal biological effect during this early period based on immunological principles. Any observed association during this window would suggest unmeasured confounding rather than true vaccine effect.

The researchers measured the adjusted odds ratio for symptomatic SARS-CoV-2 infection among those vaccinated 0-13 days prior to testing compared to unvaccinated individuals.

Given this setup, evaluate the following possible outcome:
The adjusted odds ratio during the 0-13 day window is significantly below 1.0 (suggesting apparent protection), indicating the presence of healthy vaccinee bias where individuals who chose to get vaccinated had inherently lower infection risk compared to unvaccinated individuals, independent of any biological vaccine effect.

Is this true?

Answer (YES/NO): NO